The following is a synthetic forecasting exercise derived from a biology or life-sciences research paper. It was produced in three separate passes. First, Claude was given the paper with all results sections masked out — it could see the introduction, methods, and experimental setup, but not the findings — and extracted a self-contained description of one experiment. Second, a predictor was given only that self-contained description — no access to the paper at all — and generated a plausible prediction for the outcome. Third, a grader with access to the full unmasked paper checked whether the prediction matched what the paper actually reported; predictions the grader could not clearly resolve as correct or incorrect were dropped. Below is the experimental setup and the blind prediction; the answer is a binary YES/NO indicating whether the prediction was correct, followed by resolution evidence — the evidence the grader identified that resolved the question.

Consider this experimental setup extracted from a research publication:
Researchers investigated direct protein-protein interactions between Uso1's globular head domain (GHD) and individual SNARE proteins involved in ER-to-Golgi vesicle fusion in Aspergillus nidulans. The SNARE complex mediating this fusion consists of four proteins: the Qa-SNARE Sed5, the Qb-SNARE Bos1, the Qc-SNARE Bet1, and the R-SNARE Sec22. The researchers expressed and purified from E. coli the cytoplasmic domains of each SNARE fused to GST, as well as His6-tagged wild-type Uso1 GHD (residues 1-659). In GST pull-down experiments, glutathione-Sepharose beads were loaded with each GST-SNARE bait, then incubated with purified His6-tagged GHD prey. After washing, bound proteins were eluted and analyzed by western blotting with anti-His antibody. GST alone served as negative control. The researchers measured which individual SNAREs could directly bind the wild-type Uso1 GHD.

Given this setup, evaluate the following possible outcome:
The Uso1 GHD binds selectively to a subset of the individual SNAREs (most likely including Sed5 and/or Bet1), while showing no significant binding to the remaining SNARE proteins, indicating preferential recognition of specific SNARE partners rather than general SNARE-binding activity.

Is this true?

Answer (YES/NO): NO